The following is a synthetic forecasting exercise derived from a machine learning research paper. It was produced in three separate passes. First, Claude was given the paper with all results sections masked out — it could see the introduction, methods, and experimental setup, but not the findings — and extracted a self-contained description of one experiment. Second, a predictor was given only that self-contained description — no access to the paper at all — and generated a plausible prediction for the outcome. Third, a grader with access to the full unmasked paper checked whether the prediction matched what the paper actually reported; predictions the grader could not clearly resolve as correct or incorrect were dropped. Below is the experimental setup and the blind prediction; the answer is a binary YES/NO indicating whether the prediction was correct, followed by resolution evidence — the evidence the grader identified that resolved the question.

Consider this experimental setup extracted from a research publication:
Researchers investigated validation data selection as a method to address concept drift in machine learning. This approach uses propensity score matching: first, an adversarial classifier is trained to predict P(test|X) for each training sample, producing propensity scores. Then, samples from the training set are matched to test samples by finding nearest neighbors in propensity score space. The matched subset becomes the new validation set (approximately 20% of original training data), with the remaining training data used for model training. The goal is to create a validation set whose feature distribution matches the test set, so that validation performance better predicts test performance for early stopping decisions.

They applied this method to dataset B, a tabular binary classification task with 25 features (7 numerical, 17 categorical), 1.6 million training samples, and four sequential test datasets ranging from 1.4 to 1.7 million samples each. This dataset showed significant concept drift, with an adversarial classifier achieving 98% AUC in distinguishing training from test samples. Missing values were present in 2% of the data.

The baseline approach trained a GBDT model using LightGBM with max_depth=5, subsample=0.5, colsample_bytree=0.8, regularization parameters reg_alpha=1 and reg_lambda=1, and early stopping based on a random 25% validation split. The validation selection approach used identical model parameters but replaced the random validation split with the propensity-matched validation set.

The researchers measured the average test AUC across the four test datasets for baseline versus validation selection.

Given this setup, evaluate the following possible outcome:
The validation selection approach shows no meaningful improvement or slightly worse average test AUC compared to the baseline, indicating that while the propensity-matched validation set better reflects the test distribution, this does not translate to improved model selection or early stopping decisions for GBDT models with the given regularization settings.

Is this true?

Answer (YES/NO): YES